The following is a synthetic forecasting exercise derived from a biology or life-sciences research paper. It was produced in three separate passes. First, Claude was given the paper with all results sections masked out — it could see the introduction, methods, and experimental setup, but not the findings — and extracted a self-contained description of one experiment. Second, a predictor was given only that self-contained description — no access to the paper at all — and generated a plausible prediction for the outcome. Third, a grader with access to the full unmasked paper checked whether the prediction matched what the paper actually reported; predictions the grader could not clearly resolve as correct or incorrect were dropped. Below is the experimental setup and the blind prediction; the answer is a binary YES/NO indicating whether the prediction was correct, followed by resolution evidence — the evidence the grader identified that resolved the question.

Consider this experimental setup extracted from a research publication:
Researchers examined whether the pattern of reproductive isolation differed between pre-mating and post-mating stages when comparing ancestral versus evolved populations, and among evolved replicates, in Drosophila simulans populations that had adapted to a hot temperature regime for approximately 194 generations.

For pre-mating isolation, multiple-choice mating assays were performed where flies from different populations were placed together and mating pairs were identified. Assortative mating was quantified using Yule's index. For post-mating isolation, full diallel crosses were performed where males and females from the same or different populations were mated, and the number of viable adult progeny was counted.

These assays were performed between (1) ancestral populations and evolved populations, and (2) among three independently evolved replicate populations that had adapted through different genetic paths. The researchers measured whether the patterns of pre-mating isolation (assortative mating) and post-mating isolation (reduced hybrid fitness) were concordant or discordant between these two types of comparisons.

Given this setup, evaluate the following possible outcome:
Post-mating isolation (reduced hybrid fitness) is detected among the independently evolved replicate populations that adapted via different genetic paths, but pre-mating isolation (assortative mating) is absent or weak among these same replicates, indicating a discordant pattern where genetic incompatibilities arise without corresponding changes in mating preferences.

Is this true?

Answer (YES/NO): YES